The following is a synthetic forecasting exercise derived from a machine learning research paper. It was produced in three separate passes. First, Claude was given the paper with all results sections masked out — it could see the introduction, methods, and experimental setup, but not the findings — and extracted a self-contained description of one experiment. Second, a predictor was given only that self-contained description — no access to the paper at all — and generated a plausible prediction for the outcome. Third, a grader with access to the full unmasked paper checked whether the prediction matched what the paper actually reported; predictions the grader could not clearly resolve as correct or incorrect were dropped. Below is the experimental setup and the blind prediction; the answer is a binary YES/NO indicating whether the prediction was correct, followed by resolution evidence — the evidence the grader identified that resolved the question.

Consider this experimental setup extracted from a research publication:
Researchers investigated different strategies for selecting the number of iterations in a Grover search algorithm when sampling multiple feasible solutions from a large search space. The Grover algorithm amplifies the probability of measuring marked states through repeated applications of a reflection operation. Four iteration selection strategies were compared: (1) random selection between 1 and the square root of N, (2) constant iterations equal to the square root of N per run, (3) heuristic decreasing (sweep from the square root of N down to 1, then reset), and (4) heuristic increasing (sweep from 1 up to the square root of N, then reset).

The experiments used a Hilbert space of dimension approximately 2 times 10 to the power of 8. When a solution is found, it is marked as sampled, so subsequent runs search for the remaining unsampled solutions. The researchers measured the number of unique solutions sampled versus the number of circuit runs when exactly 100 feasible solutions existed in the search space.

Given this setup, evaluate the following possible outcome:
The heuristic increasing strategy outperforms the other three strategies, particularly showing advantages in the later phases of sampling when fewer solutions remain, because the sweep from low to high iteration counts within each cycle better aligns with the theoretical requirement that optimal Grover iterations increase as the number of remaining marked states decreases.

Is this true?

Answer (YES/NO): YES